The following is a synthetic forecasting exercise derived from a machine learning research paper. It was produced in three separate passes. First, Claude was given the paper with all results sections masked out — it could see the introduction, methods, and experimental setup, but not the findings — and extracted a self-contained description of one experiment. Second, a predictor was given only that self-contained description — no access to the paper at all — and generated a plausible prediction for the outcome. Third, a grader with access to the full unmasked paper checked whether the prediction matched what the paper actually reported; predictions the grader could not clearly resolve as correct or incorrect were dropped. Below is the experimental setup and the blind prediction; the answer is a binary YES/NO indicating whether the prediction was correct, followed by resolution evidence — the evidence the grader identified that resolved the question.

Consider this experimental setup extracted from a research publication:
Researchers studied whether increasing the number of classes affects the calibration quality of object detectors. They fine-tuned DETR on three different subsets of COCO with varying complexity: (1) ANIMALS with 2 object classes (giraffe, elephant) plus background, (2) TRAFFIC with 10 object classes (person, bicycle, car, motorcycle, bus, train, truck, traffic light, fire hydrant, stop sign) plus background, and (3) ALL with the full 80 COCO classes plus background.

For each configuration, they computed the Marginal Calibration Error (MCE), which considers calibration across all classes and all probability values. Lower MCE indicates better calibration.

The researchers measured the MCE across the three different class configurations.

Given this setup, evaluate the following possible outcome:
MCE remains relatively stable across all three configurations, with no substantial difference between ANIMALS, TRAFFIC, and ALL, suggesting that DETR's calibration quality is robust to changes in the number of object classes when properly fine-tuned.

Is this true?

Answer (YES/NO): NO